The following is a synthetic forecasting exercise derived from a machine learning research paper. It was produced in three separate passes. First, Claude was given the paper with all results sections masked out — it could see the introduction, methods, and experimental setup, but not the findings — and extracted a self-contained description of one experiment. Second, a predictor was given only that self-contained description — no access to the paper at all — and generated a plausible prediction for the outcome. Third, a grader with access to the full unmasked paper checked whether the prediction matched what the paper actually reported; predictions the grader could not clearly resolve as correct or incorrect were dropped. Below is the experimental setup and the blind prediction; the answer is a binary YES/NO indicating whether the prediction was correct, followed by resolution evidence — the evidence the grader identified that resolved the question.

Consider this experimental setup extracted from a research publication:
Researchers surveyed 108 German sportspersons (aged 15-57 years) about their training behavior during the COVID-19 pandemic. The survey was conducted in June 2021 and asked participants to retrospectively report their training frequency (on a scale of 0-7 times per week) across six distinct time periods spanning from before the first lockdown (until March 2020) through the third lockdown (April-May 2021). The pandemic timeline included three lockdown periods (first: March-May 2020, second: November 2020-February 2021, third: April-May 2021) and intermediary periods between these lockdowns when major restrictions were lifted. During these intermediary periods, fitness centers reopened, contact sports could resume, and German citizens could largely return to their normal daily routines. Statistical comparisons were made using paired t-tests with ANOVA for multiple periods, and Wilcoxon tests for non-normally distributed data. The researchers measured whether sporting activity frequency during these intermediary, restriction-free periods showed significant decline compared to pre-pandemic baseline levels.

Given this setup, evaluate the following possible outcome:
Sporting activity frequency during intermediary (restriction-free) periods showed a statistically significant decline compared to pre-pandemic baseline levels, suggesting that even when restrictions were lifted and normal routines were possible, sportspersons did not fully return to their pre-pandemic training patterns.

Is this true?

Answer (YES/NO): YES